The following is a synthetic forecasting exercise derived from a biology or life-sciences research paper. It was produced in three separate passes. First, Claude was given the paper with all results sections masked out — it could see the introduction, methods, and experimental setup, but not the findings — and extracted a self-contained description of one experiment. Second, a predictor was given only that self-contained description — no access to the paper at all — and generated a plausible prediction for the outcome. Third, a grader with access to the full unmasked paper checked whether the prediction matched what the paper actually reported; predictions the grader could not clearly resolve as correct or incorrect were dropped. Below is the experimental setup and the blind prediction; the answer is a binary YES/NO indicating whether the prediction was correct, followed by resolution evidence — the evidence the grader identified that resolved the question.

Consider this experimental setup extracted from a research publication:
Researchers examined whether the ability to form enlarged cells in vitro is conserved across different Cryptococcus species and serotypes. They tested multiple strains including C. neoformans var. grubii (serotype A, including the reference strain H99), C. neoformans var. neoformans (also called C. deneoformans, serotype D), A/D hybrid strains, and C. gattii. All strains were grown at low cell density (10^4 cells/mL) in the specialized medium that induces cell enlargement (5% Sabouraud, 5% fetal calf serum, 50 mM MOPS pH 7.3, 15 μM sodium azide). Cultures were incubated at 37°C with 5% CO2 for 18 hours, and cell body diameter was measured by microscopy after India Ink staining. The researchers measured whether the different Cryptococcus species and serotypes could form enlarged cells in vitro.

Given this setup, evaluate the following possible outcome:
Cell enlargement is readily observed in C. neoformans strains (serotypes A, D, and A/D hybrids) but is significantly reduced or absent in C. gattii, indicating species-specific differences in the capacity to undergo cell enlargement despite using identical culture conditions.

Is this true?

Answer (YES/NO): NO